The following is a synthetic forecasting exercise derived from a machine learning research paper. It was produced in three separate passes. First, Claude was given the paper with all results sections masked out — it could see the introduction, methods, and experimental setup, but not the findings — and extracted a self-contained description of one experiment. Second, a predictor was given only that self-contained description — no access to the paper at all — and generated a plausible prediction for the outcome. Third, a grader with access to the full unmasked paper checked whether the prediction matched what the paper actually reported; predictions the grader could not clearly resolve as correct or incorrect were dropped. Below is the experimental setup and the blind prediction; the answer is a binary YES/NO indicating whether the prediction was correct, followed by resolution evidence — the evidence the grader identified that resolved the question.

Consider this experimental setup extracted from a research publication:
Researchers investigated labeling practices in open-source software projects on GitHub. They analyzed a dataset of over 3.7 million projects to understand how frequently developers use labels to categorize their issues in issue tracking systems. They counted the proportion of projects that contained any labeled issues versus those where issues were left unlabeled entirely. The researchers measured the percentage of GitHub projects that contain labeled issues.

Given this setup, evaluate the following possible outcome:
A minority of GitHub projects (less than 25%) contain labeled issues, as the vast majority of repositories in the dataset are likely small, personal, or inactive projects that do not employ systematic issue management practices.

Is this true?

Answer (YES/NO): YES